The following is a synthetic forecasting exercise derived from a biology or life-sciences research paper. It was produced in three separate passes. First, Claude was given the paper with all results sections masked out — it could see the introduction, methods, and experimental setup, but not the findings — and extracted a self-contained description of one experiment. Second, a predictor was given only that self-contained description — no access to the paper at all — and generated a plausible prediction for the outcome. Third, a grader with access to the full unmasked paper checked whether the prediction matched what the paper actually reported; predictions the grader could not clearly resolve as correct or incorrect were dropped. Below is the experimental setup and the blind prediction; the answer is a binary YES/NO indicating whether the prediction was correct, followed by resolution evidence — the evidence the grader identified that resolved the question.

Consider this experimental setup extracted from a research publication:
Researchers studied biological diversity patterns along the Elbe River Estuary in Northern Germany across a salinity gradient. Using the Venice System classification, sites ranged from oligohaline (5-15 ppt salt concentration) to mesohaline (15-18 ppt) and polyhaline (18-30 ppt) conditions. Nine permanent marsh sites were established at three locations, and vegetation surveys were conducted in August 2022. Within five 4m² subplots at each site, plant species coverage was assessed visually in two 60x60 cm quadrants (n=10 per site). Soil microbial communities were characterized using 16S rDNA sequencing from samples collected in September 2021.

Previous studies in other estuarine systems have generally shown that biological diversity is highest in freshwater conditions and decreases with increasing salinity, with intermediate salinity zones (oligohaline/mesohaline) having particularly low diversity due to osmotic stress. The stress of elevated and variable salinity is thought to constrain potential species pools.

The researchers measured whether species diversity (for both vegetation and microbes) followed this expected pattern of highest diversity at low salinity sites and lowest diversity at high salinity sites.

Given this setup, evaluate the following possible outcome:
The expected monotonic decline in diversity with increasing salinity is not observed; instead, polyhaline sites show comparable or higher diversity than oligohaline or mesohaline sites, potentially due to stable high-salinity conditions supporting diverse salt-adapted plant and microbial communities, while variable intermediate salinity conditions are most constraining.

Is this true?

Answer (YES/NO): NO